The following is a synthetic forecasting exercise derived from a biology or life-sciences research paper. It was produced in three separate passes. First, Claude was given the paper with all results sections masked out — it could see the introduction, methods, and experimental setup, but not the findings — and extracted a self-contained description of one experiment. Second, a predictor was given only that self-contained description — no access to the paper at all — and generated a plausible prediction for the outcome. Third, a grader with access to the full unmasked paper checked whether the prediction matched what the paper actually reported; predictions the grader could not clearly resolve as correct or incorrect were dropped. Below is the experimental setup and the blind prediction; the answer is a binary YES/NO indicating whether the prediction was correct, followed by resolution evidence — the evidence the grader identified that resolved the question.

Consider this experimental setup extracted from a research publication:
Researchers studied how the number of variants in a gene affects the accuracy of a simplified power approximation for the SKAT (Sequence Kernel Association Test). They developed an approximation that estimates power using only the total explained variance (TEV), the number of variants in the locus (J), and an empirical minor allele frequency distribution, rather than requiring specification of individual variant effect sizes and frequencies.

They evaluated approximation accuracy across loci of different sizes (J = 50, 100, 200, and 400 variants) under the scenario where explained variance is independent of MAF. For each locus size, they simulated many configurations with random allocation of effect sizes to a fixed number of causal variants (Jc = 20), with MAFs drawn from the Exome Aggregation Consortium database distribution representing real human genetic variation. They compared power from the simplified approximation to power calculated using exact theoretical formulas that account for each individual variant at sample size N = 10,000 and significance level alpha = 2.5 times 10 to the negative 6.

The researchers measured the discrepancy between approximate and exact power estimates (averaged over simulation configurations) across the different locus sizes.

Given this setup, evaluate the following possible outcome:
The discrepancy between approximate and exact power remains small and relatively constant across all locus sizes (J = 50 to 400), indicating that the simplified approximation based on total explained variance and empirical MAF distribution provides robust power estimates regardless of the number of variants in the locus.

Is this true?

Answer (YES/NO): YES